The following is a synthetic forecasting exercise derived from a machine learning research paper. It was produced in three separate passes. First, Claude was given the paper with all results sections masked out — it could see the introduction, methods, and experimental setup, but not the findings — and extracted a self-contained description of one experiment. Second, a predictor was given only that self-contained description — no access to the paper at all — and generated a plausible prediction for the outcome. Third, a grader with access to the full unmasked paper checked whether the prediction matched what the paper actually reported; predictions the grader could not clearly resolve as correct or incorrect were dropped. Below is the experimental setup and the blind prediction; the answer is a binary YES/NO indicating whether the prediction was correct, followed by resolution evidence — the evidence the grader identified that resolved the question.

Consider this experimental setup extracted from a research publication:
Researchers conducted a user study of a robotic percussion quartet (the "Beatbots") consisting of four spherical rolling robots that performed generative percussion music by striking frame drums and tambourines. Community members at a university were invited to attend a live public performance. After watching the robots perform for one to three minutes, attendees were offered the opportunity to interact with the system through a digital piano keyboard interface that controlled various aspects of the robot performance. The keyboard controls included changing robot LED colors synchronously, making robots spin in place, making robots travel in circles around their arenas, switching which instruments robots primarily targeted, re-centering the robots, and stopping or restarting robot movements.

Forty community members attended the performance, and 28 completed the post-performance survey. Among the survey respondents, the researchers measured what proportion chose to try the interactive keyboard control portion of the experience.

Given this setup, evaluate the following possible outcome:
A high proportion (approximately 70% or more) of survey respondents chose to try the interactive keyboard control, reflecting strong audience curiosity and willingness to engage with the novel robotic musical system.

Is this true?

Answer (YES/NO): YES